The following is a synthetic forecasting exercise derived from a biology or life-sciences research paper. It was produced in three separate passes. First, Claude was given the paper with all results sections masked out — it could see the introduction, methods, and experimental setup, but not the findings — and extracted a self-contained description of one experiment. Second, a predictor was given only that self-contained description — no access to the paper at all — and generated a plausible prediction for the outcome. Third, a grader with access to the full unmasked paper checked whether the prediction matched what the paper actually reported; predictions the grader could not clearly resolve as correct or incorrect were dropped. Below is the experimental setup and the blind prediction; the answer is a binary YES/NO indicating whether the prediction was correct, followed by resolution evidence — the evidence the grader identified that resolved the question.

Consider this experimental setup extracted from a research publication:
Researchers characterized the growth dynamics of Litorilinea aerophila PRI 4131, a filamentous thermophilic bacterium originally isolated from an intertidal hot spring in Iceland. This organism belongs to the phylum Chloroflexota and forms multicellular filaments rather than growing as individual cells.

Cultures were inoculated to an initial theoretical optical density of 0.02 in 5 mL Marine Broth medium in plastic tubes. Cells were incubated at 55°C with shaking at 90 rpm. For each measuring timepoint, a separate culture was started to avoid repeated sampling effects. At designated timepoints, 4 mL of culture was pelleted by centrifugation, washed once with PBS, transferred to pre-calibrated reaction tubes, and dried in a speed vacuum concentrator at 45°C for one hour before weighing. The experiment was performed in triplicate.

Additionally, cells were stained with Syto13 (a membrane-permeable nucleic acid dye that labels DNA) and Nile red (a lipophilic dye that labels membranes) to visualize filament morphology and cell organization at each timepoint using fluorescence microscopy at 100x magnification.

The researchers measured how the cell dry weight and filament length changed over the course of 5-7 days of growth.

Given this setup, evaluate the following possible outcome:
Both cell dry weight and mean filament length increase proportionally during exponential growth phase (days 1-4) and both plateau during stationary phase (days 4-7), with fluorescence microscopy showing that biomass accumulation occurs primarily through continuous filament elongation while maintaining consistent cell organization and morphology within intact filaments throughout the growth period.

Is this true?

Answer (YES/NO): NO